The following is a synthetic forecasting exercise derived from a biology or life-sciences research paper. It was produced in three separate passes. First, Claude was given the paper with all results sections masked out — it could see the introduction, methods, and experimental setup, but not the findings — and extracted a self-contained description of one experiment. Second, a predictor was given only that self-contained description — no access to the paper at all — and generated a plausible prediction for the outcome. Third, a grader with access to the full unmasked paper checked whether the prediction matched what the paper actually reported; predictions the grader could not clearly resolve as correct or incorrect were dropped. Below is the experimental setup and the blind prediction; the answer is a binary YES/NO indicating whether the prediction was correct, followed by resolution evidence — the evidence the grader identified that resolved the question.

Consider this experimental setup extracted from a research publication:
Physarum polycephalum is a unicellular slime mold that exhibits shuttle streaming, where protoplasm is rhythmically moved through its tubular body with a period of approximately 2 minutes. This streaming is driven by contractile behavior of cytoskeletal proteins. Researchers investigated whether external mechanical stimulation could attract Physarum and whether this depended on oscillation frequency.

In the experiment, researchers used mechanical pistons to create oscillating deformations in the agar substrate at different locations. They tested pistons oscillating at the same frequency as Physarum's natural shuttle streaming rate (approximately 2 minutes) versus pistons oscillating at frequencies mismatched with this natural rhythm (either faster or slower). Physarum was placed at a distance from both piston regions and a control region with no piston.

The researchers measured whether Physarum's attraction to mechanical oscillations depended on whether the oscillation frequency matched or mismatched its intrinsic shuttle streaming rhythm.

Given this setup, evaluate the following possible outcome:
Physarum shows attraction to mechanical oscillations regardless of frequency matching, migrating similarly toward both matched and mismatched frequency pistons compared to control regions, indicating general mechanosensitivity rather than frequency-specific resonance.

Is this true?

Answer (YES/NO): NO